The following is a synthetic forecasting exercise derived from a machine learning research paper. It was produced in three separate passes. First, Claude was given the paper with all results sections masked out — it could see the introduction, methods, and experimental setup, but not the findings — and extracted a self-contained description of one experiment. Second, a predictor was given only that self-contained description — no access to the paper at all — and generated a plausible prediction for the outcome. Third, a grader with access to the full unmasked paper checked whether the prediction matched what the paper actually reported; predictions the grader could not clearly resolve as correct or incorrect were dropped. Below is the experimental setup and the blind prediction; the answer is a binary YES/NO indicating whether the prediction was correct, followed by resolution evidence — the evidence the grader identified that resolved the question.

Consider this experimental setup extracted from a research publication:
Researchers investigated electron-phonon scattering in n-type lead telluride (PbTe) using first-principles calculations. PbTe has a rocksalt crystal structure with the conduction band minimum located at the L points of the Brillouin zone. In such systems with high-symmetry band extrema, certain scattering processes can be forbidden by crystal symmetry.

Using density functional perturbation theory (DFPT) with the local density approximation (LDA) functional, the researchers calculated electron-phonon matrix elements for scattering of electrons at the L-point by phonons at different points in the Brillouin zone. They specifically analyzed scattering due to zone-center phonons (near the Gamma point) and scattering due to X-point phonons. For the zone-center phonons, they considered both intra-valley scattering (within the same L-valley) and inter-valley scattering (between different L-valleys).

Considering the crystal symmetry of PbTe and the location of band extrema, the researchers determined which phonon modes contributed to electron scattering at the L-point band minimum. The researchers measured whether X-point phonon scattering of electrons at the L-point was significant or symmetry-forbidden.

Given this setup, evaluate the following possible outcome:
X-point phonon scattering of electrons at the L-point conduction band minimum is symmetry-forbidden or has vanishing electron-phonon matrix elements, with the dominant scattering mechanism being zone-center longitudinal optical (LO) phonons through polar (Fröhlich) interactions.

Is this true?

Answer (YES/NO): YES